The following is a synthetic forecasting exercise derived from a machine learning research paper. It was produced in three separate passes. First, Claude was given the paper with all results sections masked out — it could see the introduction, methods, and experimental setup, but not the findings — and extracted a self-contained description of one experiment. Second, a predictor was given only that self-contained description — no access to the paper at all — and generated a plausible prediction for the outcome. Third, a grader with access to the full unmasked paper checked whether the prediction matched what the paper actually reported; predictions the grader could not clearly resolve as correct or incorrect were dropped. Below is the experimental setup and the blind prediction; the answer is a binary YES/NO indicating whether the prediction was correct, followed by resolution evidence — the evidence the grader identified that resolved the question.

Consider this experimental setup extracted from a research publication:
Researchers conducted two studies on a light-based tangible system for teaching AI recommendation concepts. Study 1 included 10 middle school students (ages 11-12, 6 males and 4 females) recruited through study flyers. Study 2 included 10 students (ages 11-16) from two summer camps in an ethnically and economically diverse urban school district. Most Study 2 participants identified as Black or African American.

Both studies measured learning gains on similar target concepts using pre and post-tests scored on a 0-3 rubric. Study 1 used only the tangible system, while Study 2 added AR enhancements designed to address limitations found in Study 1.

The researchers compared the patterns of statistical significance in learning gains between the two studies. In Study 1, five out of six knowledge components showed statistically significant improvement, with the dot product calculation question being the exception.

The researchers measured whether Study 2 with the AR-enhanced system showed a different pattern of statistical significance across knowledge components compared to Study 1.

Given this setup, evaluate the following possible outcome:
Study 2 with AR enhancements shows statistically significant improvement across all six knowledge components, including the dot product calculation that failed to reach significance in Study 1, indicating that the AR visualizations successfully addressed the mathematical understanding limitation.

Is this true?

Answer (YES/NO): YES